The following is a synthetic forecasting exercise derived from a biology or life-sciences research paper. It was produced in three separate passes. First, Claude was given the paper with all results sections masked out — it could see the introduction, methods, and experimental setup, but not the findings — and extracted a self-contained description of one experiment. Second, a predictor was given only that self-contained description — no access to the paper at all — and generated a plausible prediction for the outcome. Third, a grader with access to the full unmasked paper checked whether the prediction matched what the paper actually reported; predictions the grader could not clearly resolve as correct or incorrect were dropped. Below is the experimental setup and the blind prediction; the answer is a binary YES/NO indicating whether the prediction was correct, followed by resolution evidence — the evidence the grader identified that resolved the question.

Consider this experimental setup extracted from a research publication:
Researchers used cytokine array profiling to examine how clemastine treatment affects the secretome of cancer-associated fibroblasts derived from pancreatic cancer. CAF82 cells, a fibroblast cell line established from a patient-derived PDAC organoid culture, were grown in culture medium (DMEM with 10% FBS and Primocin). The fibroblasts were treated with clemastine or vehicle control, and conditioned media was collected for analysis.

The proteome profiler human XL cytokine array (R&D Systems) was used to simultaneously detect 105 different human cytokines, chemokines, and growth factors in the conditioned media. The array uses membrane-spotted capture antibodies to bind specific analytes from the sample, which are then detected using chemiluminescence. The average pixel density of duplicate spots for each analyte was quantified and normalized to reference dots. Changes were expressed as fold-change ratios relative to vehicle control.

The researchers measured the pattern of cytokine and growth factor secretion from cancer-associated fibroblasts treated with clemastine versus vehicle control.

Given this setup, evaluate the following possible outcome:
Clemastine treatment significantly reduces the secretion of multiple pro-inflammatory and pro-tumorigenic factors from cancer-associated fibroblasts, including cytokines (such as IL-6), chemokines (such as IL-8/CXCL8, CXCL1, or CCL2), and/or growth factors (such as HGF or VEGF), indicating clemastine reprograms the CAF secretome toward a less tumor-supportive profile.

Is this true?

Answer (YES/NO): NO